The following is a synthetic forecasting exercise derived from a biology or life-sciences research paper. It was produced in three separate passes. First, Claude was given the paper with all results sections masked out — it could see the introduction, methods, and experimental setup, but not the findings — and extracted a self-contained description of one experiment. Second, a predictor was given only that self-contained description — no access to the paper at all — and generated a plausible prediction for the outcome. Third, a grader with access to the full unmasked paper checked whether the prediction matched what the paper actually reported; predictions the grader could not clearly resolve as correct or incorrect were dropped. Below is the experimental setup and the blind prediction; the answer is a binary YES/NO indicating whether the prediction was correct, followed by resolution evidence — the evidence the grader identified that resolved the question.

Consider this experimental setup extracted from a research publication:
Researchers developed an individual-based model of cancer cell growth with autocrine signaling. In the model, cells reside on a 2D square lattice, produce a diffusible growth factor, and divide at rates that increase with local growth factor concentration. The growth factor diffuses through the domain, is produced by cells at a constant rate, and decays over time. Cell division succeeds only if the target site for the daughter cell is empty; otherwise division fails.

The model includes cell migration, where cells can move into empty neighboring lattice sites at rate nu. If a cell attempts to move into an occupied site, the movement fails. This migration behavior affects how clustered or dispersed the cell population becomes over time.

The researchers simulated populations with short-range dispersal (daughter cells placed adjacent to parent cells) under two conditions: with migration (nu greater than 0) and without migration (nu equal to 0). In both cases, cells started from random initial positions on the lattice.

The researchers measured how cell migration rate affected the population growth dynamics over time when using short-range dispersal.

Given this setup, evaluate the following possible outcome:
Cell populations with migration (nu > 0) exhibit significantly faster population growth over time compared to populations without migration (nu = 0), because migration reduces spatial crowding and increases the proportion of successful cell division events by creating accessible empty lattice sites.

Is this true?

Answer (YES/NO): YES